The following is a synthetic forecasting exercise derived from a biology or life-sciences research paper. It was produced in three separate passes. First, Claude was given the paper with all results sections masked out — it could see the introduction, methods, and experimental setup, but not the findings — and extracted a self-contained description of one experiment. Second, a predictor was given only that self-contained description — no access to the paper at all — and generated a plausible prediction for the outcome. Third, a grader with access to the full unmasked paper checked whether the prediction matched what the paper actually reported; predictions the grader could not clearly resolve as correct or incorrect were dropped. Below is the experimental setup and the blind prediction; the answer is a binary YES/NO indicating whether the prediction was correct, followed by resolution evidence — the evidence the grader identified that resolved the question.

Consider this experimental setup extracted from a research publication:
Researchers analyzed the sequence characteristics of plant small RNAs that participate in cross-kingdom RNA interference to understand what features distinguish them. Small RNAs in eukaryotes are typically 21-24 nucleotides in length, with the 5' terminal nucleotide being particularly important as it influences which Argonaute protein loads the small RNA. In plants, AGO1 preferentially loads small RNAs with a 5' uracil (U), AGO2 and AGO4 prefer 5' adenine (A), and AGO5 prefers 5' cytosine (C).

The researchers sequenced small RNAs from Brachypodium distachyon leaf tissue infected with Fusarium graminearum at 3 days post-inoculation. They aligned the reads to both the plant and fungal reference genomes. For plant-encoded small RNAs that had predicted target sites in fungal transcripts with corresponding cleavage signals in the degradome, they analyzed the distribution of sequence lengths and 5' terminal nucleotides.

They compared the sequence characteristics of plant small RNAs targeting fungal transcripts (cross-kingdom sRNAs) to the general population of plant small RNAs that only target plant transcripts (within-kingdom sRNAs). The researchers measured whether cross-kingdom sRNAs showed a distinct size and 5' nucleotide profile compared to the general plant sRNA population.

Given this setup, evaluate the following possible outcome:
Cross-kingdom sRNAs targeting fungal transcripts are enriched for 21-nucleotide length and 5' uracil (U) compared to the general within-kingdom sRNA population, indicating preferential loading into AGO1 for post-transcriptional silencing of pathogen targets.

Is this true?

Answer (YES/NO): NO